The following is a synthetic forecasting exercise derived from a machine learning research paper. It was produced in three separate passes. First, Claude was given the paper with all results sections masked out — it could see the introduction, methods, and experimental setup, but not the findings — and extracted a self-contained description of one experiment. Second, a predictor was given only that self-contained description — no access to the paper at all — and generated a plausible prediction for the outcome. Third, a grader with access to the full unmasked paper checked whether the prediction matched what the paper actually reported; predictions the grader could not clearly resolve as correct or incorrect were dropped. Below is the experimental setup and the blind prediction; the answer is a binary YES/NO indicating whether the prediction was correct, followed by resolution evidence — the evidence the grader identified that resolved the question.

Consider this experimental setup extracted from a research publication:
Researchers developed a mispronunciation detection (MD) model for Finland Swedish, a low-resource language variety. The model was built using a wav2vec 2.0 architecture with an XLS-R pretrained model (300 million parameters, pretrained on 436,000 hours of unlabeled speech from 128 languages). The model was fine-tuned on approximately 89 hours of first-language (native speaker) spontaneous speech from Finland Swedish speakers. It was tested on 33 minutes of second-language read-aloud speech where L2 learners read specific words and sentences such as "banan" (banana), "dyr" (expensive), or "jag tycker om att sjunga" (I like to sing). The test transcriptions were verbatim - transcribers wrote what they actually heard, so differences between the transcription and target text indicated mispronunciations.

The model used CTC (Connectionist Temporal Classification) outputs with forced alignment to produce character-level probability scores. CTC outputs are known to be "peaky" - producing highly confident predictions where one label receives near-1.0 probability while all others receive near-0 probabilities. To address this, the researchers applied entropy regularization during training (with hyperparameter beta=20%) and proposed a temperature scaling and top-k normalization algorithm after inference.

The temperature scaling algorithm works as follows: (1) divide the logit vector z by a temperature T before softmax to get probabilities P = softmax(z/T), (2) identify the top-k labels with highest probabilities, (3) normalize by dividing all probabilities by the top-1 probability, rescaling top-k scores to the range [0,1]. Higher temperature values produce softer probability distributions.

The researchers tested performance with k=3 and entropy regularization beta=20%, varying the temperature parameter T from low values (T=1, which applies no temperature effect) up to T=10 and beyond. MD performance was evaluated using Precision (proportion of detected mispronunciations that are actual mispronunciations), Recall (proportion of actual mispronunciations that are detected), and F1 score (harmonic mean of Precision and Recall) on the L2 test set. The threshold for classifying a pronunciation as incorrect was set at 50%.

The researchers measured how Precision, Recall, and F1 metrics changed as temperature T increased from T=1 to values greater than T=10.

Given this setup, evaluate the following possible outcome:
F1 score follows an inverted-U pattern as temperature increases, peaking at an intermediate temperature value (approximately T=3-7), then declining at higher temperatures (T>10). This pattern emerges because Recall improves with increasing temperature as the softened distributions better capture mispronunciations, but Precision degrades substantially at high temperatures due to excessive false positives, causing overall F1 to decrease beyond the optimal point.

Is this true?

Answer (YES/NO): NO